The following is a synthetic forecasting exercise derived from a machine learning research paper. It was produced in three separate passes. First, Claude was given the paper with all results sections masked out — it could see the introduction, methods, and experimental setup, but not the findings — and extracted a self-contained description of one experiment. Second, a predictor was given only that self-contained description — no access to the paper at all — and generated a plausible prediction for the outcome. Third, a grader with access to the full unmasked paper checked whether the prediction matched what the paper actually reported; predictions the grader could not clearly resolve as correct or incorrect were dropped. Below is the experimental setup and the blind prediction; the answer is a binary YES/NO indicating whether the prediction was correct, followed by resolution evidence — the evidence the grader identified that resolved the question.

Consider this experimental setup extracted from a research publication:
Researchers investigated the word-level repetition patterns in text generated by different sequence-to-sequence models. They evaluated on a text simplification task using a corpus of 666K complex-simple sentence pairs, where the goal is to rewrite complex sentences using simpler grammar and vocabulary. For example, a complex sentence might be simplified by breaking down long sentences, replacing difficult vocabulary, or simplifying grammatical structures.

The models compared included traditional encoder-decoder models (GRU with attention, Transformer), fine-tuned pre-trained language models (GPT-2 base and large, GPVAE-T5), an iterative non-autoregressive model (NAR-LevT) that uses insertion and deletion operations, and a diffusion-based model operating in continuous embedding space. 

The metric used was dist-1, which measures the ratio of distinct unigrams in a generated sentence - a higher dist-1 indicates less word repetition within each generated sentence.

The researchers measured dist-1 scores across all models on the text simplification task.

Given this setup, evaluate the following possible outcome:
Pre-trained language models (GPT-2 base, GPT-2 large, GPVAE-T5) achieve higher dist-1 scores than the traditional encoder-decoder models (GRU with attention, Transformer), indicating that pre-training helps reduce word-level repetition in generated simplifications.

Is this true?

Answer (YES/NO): YES